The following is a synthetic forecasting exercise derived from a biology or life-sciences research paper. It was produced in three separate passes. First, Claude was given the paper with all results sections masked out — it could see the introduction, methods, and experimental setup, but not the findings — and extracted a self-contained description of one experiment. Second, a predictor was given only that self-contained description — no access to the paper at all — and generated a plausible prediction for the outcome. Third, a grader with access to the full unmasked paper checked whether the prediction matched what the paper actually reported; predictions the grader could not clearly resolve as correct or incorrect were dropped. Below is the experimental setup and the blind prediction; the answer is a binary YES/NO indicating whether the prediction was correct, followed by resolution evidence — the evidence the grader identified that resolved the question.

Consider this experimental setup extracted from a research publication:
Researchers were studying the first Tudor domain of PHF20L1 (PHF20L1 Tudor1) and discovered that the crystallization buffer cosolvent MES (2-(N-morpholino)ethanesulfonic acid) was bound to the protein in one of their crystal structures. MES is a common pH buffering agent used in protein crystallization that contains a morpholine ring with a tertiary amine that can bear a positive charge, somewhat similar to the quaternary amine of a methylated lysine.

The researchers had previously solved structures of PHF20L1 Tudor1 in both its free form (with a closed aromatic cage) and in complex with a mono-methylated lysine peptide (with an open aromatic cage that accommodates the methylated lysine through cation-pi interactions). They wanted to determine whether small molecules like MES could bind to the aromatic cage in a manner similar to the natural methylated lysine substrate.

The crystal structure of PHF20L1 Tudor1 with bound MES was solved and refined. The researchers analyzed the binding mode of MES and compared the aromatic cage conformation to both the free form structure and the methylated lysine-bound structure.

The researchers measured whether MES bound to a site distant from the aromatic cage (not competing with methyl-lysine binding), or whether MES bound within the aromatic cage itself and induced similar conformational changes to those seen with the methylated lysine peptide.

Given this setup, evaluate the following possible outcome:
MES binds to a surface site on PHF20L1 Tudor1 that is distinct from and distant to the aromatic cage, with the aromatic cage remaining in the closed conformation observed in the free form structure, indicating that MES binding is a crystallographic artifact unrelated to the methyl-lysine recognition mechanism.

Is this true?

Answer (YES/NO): NO